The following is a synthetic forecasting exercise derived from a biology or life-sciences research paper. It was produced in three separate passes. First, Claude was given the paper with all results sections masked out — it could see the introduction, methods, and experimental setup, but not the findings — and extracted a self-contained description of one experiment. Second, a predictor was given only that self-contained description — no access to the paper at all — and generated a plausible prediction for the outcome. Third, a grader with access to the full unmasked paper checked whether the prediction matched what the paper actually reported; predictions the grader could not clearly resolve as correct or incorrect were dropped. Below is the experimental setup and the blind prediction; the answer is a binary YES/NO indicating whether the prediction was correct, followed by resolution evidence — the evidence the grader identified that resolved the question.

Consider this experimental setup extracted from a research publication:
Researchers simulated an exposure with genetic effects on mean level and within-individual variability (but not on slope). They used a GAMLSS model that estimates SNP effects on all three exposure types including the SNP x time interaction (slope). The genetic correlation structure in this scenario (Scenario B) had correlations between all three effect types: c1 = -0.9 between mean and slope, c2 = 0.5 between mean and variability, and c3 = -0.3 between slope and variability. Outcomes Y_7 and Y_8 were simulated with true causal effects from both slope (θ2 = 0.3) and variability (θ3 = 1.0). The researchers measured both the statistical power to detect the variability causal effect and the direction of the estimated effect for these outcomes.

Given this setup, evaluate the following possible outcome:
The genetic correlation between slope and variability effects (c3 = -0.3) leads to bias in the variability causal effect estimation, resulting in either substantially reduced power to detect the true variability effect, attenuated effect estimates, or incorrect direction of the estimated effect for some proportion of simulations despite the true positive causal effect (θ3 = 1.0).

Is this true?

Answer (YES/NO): YES